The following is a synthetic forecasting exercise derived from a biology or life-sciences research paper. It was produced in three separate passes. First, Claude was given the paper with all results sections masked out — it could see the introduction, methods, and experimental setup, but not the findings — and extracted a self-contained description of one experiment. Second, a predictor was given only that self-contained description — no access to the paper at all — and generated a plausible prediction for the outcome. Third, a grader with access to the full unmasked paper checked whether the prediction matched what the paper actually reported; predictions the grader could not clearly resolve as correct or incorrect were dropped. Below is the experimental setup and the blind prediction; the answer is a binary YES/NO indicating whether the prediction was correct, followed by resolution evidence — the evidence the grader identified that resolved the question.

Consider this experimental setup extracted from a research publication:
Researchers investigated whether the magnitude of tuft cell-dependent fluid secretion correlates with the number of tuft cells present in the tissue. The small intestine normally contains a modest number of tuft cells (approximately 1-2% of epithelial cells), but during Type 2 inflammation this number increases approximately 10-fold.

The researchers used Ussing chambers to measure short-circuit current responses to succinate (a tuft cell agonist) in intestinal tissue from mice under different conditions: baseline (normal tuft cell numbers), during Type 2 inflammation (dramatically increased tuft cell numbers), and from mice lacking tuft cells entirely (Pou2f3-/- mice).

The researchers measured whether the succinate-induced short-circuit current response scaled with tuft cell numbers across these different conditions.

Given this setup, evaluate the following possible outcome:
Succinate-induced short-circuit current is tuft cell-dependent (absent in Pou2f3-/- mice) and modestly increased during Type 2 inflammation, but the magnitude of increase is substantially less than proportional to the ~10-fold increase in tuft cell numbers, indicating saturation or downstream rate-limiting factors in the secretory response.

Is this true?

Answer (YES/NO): YES